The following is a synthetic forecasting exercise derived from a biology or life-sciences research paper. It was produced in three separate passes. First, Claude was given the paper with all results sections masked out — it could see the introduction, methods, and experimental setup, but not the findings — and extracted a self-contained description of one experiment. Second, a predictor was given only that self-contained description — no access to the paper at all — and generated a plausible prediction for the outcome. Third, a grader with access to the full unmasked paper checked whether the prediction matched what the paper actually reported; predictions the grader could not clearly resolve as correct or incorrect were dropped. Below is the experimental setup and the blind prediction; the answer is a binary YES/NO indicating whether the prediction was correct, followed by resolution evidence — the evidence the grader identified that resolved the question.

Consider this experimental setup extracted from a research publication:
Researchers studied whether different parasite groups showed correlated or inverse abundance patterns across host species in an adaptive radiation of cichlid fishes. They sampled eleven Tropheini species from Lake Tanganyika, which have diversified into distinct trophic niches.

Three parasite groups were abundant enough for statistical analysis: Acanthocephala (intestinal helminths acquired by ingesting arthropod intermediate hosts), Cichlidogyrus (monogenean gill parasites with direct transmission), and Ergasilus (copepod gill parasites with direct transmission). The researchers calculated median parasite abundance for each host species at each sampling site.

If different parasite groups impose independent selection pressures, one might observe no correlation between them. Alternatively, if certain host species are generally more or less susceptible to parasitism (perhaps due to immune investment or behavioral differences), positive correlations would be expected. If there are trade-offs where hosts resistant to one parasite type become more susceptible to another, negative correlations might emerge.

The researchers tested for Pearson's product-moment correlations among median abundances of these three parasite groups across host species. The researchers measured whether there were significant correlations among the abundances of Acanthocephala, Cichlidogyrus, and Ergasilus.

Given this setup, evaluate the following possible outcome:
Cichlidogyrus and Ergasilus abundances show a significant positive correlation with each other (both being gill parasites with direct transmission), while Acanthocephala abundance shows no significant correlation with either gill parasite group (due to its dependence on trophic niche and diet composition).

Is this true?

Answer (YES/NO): NO